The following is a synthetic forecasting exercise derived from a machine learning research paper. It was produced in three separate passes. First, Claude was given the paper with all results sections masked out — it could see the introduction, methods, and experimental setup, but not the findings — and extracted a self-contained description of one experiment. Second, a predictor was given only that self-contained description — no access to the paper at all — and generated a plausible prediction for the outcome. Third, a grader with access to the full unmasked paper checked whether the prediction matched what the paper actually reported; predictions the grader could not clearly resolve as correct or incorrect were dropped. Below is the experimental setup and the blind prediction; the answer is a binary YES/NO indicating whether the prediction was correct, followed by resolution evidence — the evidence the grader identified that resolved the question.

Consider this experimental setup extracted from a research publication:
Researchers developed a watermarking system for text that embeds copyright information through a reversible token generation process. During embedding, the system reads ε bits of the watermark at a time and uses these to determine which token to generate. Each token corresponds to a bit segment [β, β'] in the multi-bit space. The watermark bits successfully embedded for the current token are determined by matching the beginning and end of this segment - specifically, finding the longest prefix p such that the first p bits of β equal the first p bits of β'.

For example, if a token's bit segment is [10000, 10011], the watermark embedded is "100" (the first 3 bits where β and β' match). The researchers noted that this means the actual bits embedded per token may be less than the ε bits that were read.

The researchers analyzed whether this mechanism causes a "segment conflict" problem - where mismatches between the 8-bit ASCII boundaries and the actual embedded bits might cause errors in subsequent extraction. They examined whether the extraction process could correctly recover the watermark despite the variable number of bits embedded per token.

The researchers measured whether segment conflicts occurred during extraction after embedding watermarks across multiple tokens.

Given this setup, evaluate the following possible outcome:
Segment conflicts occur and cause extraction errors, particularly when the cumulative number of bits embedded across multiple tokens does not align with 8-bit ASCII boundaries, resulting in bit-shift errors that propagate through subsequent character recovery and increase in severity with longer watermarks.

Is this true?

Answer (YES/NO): NO